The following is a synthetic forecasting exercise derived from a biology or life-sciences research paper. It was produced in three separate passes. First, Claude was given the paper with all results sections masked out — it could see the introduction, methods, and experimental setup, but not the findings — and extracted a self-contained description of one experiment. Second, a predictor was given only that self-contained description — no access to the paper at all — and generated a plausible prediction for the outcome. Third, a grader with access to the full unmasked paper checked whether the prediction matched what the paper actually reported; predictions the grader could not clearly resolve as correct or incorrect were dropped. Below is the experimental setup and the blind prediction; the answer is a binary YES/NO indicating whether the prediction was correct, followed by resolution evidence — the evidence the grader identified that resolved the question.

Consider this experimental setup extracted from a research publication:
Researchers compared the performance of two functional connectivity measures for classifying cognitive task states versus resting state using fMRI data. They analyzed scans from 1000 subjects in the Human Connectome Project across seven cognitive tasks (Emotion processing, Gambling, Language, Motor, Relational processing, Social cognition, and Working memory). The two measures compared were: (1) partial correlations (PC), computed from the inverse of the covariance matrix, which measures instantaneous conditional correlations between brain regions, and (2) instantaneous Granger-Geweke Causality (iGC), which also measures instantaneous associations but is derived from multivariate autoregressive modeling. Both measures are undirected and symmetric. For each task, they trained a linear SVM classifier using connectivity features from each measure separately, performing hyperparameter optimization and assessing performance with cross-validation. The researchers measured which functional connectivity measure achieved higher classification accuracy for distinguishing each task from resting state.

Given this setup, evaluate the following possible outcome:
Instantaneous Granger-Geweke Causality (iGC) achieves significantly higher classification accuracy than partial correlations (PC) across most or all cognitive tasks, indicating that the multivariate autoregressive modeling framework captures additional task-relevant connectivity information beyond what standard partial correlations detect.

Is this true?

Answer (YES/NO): NO